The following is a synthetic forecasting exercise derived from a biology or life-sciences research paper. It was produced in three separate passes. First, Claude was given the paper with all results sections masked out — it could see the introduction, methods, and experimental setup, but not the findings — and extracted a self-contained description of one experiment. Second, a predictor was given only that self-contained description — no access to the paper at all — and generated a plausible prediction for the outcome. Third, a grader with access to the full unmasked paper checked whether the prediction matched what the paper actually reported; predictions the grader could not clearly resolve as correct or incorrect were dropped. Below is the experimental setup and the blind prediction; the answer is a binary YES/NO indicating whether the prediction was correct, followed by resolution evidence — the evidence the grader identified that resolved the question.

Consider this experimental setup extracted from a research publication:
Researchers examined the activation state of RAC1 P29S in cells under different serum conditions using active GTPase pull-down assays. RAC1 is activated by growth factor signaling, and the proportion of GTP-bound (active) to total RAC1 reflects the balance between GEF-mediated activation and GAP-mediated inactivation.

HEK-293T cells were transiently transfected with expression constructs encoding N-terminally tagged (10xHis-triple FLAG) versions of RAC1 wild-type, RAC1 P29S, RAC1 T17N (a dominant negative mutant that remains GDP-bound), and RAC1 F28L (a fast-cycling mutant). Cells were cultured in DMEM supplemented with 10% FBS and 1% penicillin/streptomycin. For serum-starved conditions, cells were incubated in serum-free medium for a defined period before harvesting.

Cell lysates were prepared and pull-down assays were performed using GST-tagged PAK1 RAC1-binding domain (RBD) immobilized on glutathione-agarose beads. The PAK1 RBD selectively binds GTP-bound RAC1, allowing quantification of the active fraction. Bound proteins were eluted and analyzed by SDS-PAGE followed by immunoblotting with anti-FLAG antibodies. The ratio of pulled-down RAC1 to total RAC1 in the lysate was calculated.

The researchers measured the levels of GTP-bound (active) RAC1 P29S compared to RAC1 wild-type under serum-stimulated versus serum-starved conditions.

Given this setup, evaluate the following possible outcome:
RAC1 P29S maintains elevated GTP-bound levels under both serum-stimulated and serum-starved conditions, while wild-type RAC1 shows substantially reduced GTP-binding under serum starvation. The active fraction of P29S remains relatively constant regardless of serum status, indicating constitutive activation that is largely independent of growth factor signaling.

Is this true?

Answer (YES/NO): NO